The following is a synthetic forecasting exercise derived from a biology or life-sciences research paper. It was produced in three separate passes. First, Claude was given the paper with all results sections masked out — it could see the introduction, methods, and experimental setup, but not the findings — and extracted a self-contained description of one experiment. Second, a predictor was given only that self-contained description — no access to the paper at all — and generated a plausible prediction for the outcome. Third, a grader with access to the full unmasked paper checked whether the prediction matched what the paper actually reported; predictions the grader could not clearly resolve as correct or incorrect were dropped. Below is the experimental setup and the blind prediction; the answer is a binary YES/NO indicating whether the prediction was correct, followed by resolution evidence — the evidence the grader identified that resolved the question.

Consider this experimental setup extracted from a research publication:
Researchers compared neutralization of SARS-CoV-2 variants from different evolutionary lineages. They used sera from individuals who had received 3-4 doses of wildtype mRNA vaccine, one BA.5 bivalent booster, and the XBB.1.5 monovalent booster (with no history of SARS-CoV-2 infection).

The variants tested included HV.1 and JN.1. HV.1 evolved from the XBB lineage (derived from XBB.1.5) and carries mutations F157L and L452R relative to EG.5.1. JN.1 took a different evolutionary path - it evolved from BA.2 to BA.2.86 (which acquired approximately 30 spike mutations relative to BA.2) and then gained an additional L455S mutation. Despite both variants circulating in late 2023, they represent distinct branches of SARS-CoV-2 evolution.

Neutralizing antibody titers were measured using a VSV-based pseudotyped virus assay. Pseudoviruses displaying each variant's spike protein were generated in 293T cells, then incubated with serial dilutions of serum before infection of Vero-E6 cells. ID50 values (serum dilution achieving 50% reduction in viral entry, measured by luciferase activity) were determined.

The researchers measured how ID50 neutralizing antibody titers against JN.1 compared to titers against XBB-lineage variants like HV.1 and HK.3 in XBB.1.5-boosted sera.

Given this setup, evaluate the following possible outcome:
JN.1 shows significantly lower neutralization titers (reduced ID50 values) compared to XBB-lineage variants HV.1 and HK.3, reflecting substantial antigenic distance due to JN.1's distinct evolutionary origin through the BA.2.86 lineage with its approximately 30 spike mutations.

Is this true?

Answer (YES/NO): YES